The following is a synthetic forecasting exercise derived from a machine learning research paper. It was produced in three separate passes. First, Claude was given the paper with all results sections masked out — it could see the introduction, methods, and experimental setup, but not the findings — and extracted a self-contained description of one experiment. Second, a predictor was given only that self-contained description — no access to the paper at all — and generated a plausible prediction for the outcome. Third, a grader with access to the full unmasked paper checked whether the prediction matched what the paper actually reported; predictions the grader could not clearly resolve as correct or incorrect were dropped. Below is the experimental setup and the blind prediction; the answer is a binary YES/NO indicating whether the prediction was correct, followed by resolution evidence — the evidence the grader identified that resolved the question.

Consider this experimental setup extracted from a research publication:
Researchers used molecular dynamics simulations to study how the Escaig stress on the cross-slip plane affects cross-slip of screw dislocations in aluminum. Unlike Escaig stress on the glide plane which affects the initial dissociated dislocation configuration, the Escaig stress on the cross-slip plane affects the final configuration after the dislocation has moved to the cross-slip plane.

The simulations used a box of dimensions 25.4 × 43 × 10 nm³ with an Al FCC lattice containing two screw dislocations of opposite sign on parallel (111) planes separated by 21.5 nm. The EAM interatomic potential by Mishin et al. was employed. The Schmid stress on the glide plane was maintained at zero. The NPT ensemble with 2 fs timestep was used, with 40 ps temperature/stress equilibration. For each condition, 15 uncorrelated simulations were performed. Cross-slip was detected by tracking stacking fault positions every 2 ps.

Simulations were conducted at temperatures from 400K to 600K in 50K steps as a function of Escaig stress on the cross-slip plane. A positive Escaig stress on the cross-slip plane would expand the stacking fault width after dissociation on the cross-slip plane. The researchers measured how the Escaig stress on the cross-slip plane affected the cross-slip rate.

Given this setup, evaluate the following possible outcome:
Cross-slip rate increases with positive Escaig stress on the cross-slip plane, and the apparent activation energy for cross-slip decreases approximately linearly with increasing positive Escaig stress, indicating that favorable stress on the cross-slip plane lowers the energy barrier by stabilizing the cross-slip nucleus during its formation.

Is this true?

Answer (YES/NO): YES